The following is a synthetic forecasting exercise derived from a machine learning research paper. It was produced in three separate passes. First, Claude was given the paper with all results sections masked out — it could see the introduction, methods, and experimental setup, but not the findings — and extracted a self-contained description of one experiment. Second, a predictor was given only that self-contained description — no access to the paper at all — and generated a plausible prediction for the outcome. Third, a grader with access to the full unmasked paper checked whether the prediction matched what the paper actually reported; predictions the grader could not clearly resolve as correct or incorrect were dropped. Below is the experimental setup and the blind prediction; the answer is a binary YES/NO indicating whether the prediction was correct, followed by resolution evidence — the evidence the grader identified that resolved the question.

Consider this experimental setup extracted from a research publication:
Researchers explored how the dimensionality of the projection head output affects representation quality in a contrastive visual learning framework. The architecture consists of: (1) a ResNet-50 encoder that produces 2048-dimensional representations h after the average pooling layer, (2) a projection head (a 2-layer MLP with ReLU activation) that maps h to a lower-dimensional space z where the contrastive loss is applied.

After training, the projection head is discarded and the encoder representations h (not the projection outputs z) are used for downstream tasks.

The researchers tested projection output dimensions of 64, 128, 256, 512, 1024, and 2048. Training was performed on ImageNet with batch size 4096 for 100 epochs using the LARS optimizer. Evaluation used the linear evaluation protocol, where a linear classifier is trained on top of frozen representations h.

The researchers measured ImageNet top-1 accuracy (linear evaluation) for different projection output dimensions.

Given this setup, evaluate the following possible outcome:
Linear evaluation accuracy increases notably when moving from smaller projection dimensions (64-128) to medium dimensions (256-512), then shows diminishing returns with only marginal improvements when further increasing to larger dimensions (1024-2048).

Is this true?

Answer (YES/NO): NO